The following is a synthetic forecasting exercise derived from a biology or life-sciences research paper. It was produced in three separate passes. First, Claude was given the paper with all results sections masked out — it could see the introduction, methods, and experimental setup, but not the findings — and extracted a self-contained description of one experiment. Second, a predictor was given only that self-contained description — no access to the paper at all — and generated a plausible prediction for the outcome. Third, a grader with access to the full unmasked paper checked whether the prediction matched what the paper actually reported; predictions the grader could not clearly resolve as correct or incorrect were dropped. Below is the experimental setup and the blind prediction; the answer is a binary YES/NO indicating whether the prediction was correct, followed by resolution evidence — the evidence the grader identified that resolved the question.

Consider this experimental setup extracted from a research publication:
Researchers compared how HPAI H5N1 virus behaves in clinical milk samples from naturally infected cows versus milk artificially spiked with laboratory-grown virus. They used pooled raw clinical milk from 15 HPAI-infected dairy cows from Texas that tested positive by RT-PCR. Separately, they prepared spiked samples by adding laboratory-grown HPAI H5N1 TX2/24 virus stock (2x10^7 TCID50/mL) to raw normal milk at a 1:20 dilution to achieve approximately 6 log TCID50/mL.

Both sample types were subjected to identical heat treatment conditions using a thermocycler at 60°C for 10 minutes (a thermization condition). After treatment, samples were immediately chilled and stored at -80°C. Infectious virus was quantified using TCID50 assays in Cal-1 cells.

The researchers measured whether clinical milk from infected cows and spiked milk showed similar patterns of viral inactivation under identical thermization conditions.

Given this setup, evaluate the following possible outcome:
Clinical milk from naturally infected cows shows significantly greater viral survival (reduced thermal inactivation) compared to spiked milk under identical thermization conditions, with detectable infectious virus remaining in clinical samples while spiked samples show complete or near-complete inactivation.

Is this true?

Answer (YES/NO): NO